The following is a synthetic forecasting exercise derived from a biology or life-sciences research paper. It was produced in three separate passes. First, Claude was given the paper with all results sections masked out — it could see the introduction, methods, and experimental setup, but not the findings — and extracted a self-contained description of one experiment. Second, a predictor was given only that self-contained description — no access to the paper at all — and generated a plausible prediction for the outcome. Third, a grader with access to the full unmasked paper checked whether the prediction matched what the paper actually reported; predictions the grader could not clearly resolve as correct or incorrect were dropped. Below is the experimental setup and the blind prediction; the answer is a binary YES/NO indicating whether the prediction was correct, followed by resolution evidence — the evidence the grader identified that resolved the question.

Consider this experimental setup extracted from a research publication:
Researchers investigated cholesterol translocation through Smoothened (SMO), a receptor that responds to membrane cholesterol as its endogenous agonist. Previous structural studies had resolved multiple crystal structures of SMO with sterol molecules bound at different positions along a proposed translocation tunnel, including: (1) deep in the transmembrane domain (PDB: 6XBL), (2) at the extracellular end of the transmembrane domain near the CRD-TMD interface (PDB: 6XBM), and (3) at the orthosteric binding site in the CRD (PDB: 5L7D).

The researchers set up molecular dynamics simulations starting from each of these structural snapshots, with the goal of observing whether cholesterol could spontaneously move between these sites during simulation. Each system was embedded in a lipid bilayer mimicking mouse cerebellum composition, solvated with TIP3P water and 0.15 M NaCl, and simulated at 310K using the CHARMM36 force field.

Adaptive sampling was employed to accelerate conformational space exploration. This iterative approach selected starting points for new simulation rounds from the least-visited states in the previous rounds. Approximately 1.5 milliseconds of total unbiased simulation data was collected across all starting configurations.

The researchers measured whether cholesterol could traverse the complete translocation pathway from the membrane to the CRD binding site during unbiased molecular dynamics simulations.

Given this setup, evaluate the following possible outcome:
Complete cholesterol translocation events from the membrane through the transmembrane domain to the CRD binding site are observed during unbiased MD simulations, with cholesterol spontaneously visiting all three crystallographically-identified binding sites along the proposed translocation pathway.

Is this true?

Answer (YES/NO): NO